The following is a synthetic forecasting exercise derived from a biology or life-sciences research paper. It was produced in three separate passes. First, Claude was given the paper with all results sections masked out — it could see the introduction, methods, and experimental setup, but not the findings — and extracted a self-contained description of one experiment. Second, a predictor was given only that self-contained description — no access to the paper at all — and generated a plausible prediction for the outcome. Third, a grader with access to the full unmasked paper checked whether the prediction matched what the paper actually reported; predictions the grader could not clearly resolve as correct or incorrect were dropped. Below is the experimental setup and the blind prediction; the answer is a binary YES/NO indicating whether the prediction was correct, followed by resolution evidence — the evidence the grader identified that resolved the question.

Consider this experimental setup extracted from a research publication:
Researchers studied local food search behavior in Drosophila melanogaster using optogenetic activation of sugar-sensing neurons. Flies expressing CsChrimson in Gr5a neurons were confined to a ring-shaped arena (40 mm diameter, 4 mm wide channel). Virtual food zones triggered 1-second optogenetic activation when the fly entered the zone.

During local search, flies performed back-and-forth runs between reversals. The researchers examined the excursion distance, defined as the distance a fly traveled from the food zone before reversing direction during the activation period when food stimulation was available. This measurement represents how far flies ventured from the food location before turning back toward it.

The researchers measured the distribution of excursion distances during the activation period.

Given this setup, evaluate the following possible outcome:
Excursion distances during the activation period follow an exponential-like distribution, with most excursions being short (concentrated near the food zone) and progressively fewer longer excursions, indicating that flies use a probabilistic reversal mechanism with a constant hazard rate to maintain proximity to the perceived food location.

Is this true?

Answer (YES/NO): NO